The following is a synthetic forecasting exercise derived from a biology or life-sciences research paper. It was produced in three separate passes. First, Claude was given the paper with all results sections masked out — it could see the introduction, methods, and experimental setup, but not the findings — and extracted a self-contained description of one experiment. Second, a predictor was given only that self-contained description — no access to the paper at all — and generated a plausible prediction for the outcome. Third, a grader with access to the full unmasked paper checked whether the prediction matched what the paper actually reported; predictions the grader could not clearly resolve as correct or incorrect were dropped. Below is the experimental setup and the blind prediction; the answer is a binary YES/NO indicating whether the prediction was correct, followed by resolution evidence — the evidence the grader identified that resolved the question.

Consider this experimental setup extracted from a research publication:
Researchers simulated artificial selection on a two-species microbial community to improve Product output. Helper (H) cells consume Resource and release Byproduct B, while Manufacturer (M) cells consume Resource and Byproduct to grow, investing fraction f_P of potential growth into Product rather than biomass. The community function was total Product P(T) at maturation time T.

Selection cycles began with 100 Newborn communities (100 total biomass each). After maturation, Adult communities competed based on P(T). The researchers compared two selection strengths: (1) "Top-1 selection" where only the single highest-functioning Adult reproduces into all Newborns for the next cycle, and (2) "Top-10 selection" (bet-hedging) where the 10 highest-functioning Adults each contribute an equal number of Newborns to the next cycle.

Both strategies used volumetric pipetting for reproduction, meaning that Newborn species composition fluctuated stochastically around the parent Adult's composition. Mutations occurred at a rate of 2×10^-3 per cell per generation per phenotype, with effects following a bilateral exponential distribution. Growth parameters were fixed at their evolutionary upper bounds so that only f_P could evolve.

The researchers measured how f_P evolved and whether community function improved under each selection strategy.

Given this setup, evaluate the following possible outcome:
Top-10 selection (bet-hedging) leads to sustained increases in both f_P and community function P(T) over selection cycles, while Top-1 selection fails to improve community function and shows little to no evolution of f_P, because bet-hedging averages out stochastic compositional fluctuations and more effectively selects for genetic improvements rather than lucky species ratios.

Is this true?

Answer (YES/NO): YES